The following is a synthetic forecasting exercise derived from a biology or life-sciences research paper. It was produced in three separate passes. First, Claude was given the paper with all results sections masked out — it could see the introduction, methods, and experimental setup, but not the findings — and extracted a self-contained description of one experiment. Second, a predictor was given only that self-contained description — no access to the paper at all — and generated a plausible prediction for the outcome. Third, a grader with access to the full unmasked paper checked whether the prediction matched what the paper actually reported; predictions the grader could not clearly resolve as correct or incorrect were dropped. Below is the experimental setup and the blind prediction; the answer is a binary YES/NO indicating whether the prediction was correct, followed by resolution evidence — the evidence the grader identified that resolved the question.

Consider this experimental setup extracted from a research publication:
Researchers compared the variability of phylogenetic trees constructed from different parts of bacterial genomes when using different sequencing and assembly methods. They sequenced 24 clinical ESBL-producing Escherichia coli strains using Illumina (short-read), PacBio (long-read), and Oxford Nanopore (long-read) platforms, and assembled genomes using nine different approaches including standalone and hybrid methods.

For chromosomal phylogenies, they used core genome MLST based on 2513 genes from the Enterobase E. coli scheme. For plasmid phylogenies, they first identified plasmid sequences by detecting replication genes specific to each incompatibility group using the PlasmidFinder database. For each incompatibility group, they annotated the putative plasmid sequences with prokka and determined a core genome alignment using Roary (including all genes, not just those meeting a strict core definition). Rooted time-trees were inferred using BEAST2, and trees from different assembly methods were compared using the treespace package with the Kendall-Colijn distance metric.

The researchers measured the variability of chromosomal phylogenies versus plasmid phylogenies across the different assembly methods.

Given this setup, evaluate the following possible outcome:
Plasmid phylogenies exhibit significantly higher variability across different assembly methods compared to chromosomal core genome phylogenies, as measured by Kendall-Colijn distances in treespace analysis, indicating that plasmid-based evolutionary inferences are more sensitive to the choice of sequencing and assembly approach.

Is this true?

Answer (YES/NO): YES